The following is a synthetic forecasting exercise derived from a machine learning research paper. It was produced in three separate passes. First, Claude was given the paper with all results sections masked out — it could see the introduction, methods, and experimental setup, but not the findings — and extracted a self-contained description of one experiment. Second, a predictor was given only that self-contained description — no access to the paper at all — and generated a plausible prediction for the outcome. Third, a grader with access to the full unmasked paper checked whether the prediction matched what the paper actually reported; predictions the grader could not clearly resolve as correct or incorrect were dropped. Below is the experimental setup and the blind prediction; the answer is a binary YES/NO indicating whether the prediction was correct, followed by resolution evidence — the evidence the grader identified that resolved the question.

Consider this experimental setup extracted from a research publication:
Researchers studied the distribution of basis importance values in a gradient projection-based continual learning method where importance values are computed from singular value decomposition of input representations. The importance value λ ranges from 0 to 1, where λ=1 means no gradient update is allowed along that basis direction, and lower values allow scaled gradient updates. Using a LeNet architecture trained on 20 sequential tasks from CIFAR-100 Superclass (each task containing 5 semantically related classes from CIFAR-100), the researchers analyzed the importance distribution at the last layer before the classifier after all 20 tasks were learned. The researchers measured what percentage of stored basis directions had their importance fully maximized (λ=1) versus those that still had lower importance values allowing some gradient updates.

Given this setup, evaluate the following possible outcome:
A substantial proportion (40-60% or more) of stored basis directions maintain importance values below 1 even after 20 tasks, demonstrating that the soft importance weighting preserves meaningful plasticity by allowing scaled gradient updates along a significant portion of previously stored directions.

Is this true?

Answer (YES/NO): YES